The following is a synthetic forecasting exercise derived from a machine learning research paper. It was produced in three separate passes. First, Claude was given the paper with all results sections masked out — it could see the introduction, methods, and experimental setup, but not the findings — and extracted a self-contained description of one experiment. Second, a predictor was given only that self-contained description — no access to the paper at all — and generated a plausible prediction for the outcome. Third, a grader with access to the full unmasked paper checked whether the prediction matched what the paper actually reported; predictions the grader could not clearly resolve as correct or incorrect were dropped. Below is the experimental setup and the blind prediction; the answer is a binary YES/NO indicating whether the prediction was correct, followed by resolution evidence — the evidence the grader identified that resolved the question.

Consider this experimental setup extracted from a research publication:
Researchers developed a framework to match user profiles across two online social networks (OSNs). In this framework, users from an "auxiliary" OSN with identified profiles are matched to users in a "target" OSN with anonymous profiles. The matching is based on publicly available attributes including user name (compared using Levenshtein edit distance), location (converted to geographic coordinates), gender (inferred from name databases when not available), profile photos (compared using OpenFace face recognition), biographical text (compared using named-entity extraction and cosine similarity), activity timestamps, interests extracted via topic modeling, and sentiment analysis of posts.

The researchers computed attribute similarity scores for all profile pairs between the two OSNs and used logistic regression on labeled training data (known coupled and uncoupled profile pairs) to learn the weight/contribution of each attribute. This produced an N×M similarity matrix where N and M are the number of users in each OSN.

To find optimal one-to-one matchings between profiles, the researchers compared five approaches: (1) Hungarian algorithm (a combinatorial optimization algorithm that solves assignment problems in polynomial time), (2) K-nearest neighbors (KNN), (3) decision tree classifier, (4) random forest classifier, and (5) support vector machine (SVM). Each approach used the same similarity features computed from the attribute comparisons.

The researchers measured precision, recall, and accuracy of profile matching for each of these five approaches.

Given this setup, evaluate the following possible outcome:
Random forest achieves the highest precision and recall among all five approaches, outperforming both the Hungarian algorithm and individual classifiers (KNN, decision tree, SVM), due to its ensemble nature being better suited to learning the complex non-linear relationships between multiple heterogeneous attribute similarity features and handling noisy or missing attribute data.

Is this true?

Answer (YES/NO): NO